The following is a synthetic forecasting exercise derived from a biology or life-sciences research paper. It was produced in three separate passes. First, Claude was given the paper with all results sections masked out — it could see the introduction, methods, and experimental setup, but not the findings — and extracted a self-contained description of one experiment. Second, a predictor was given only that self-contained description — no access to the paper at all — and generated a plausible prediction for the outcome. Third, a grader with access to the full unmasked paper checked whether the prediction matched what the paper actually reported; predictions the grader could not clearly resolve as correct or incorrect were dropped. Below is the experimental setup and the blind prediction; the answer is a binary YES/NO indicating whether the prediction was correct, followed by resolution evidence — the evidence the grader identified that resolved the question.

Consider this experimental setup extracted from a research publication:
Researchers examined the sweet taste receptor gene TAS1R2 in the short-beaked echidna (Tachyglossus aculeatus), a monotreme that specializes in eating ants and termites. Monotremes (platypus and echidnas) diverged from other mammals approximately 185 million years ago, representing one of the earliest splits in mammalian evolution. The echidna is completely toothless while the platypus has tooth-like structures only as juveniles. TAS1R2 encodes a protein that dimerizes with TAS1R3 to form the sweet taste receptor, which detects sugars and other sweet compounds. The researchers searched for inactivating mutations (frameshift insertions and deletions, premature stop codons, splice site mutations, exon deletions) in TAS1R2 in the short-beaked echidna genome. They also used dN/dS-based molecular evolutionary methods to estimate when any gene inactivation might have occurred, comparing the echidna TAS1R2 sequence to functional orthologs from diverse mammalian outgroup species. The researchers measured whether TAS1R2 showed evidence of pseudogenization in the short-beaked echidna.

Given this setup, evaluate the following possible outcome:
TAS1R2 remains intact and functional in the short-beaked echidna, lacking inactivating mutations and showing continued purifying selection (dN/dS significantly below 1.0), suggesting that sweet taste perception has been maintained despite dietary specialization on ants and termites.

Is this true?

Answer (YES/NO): NO